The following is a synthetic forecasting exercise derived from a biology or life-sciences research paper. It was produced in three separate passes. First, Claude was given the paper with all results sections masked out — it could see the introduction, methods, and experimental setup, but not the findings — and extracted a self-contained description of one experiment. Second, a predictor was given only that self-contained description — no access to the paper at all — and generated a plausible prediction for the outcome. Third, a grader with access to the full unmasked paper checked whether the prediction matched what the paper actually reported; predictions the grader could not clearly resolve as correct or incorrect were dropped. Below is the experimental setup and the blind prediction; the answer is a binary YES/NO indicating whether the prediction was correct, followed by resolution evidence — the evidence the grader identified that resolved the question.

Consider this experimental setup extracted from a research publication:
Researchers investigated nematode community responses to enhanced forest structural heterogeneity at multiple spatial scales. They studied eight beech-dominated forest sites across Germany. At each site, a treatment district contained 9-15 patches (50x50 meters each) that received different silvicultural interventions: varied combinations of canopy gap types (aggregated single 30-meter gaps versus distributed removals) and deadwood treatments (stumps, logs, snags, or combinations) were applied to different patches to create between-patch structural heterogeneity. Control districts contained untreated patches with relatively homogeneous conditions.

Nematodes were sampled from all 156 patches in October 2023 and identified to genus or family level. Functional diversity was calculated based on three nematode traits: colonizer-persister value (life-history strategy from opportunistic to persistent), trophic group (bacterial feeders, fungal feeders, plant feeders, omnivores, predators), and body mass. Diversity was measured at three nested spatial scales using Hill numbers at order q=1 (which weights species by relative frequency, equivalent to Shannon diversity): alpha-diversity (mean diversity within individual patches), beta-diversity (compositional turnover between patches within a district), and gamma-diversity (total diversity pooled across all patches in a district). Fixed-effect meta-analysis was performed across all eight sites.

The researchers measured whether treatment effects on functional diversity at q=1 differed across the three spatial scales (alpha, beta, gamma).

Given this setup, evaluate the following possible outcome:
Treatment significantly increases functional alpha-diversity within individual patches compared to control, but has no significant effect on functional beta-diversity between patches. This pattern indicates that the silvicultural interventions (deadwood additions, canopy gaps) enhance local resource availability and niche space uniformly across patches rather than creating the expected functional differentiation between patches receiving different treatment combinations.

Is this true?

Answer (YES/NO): NO